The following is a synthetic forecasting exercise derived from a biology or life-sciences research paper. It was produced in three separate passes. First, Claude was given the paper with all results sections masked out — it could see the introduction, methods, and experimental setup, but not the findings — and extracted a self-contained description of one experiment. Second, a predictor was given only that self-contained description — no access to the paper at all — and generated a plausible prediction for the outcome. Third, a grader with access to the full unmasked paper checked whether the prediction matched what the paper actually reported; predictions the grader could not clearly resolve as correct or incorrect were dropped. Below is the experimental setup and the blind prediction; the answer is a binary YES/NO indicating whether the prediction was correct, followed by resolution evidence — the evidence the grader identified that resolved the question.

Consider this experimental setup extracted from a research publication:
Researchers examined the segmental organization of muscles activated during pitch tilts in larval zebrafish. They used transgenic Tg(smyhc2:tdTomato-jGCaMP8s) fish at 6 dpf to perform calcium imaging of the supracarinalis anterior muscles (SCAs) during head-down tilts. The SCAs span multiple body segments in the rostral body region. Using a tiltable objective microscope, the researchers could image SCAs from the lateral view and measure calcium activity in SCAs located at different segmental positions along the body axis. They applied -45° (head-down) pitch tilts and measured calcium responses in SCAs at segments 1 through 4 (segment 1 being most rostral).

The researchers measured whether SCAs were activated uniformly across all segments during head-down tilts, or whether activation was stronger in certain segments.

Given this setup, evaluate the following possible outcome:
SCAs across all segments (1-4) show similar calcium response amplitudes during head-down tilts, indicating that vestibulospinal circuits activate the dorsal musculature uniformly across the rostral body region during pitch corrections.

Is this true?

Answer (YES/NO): YES